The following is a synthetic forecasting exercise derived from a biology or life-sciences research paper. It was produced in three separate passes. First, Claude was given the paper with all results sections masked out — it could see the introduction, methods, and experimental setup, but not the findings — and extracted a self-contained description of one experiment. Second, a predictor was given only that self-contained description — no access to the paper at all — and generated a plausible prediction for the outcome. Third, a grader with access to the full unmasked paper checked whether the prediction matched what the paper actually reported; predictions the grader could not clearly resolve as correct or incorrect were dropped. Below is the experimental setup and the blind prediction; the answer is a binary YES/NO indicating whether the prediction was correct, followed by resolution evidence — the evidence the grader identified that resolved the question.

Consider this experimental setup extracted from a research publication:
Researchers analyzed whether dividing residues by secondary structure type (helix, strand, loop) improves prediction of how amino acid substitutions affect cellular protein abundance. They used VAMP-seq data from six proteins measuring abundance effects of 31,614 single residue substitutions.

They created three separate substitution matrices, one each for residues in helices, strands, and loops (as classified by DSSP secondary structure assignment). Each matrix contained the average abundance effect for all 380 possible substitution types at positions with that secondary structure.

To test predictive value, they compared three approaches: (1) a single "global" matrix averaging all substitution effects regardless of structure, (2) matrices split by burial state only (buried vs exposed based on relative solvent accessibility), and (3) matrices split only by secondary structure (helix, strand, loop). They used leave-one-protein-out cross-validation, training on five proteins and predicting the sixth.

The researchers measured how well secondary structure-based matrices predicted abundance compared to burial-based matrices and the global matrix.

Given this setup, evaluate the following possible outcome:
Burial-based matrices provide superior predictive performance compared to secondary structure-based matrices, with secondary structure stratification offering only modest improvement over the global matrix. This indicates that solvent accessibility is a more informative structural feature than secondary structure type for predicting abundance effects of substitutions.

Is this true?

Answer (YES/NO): YES